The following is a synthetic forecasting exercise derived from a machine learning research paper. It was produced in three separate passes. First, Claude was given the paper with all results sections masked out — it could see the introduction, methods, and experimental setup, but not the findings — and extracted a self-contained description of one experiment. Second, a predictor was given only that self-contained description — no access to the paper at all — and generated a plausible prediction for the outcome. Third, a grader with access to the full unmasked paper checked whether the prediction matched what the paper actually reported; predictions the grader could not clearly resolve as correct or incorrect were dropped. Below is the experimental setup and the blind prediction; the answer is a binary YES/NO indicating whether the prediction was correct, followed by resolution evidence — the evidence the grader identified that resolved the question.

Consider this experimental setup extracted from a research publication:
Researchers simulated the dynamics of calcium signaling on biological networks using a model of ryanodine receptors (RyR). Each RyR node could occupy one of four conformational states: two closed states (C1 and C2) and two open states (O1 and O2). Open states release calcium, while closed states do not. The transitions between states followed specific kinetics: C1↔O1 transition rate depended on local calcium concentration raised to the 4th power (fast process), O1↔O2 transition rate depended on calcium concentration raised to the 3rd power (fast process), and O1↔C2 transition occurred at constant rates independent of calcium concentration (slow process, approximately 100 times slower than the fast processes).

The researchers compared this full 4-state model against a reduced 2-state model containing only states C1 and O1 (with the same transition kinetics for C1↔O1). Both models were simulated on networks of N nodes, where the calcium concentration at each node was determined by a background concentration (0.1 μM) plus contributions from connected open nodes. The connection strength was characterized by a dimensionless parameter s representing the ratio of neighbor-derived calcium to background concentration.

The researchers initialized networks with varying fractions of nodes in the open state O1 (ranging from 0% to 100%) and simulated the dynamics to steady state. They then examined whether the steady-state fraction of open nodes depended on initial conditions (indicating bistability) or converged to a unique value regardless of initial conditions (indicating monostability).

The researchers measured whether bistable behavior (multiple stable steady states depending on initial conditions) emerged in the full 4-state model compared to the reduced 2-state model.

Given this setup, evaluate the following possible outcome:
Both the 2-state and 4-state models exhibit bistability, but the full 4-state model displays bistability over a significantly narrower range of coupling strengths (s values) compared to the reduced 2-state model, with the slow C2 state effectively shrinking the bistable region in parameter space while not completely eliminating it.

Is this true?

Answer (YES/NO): NO